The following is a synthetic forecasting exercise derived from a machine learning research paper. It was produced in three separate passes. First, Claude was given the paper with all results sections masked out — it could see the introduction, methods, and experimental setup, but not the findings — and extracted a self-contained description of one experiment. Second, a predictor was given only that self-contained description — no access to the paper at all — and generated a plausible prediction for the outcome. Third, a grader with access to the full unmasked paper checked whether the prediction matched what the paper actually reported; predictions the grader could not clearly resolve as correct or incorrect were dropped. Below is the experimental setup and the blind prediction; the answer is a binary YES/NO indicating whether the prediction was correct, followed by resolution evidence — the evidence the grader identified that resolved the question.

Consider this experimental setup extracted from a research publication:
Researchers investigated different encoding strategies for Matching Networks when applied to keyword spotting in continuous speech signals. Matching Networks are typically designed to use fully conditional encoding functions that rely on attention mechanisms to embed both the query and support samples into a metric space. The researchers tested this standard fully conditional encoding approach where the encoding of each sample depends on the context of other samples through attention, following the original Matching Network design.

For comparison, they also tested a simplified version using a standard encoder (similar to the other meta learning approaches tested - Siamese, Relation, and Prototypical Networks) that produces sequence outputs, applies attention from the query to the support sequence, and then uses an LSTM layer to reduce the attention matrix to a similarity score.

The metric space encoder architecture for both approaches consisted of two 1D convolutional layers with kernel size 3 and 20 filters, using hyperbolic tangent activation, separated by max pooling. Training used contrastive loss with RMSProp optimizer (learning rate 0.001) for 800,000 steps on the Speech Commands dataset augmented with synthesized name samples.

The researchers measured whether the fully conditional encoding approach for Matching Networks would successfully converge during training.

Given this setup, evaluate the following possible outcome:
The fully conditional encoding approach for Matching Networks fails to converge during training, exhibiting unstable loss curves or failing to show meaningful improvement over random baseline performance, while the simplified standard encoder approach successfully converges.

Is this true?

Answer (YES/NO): YES